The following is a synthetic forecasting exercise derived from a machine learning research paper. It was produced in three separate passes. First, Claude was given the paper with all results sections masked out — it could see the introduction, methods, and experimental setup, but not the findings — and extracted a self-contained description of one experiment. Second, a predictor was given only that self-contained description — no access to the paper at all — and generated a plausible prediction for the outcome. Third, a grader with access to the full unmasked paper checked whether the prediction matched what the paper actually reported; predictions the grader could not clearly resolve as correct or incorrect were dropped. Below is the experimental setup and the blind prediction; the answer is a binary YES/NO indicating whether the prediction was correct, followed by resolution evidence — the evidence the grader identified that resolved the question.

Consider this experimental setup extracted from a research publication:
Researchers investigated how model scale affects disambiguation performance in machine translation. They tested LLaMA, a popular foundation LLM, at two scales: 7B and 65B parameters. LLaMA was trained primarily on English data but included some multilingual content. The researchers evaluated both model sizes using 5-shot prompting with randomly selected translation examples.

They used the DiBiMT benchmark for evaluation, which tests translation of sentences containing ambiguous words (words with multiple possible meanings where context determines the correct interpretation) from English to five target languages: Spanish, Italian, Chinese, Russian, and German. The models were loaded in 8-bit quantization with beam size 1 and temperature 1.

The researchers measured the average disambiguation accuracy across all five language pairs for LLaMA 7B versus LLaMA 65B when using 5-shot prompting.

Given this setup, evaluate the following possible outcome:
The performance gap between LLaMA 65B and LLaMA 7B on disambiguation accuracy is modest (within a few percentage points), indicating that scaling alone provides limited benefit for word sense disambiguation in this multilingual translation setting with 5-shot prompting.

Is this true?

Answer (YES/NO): NO